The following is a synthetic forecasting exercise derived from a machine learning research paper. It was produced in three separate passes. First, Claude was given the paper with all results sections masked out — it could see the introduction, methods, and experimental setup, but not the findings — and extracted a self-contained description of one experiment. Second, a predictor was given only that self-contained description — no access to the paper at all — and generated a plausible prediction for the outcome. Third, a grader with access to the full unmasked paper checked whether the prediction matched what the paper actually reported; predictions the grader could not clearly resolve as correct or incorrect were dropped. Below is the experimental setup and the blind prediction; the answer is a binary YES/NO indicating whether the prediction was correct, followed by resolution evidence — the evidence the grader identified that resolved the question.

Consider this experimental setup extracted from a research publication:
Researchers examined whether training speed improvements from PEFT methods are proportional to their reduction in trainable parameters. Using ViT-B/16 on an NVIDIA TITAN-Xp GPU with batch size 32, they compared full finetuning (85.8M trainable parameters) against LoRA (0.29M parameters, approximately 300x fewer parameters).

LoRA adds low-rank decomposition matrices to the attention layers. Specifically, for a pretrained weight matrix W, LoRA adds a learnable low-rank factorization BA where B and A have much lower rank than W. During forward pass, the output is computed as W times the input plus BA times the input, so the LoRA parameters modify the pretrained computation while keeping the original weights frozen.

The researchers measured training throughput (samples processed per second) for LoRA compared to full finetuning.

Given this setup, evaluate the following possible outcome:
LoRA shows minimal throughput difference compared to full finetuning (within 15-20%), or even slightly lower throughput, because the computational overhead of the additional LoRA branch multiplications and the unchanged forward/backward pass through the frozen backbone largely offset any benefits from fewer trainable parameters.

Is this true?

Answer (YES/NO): YES